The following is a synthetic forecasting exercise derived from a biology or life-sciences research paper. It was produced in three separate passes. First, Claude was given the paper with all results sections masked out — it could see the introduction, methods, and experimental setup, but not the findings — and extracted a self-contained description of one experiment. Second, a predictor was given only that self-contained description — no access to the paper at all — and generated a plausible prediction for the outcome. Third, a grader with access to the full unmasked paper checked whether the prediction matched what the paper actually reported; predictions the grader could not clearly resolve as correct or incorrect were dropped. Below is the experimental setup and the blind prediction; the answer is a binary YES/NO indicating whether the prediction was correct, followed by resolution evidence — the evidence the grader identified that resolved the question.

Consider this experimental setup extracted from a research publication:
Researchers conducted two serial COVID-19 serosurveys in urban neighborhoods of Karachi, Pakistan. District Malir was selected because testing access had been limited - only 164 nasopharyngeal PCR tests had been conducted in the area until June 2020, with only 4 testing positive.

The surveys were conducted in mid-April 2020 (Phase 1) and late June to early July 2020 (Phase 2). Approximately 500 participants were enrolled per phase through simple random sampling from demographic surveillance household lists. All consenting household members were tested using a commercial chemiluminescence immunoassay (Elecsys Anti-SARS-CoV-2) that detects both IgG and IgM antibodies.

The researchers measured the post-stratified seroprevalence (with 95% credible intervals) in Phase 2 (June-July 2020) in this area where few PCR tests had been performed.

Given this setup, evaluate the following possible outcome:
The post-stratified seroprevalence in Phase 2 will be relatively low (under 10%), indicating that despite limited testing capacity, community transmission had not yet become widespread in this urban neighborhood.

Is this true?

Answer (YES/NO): YES